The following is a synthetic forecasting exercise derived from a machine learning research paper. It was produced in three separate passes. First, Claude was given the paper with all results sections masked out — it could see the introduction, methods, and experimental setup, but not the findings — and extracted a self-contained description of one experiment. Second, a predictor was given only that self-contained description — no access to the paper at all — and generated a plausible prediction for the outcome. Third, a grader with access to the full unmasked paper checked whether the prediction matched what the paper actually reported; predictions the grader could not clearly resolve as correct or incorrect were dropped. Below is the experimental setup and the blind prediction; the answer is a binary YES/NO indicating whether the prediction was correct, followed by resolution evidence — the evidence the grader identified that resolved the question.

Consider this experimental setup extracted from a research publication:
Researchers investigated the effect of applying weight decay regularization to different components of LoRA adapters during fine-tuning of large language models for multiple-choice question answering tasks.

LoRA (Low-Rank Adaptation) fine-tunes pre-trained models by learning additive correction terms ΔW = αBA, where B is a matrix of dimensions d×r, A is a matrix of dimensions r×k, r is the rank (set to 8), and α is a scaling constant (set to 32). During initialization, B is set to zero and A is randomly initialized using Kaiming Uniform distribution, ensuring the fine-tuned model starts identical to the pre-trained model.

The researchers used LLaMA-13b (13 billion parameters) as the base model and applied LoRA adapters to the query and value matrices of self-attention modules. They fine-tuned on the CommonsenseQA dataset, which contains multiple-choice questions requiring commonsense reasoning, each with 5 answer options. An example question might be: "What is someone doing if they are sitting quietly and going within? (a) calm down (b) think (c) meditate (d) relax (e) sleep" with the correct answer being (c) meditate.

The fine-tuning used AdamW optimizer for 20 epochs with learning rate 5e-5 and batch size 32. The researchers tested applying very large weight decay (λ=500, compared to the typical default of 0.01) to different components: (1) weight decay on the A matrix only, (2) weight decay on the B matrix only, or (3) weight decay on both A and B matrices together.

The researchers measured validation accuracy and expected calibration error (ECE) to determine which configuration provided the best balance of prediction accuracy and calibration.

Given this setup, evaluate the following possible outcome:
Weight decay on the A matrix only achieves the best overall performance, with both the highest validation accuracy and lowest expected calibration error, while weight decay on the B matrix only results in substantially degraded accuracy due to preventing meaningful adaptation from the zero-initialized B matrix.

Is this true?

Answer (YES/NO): NO